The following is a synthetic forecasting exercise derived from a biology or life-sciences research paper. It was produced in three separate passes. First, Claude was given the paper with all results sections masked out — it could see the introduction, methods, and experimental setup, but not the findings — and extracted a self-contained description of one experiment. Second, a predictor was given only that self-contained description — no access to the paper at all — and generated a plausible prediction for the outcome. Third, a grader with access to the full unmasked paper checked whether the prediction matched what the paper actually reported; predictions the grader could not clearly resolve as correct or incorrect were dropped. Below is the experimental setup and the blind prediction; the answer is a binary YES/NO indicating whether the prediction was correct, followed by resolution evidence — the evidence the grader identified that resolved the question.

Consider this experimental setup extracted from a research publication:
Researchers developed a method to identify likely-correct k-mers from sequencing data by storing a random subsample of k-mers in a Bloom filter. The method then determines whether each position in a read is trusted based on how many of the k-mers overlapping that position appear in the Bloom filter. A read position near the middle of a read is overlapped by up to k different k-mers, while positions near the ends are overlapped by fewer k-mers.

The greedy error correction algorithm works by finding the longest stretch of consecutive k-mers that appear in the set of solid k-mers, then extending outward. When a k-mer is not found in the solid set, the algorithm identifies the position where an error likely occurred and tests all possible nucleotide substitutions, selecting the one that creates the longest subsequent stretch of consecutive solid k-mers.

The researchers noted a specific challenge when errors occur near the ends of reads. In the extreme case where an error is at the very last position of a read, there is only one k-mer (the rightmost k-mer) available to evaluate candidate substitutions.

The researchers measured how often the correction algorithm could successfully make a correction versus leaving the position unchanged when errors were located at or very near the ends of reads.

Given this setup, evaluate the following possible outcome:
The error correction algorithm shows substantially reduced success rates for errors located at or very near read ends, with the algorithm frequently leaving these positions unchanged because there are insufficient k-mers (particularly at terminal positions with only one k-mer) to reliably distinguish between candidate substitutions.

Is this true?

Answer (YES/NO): YES